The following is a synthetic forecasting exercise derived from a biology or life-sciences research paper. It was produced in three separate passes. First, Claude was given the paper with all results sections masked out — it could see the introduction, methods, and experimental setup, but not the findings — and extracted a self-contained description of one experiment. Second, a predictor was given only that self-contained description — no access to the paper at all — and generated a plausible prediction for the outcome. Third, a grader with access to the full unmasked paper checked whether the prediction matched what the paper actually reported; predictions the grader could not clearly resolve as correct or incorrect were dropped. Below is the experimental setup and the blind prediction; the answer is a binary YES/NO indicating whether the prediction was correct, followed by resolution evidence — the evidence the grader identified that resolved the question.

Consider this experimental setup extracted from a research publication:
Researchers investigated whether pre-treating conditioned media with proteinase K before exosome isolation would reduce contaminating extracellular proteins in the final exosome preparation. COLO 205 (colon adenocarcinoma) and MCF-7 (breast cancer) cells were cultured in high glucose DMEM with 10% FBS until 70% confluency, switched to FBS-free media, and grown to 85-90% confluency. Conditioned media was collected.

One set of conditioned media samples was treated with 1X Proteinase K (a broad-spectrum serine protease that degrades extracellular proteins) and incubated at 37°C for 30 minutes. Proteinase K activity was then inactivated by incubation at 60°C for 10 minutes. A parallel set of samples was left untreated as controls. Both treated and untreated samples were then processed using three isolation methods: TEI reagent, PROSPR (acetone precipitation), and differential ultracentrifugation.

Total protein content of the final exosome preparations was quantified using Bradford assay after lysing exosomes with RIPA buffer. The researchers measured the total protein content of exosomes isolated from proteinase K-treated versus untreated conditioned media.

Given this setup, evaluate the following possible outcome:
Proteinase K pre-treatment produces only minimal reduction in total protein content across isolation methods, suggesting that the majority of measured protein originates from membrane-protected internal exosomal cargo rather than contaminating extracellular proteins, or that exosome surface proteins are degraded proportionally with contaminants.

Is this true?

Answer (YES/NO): NO